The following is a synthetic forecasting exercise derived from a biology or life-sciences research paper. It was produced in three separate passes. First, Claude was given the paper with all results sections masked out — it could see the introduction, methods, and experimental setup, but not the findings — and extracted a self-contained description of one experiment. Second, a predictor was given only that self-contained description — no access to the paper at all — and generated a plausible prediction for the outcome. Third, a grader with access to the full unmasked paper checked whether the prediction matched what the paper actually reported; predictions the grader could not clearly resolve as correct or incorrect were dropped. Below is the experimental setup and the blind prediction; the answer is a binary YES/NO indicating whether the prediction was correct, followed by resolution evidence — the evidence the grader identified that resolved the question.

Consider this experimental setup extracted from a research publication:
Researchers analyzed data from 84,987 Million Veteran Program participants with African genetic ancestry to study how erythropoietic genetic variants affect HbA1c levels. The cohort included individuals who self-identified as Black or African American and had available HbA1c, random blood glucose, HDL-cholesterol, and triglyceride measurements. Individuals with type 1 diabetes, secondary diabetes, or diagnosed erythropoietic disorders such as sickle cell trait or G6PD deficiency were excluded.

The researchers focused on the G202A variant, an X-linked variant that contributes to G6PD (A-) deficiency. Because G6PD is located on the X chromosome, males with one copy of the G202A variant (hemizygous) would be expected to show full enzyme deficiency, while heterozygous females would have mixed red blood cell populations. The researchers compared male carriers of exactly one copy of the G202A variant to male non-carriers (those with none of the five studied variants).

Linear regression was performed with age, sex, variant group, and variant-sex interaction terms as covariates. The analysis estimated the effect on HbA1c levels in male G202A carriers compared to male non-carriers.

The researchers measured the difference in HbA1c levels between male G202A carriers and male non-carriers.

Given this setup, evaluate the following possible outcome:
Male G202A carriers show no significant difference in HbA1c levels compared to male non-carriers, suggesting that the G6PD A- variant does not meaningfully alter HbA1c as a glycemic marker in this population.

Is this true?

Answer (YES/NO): NO